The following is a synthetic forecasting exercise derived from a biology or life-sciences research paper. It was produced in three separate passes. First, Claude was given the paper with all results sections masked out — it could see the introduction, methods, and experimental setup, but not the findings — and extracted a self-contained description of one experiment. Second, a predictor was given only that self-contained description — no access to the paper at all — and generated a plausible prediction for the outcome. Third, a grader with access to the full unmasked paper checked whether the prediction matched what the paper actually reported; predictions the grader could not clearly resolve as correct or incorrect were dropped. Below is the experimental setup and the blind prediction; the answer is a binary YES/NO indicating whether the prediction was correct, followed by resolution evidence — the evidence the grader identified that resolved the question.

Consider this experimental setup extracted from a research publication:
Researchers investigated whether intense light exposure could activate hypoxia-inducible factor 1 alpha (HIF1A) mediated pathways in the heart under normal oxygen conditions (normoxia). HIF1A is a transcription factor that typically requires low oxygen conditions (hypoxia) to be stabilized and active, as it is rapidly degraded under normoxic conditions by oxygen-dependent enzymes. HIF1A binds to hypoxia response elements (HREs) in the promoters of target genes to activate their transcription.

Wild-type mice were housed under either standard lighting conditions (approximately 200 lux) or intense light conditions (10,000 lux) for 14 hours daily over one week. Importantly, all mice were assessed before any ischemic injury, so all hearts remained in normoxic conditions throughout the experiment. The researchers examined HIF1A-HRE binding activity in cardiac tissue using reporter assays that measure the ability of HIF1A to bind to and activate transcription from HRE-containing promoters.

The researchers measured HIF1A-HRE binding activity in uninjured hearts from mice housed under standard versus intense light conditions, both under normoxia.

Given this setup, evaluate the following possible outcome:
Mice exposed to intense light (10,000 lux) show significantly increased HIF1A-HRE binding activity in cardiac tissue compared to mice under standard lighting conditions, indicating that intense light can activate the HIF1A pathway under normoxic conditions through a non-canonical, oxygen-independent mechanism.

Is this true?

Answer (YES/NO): YES